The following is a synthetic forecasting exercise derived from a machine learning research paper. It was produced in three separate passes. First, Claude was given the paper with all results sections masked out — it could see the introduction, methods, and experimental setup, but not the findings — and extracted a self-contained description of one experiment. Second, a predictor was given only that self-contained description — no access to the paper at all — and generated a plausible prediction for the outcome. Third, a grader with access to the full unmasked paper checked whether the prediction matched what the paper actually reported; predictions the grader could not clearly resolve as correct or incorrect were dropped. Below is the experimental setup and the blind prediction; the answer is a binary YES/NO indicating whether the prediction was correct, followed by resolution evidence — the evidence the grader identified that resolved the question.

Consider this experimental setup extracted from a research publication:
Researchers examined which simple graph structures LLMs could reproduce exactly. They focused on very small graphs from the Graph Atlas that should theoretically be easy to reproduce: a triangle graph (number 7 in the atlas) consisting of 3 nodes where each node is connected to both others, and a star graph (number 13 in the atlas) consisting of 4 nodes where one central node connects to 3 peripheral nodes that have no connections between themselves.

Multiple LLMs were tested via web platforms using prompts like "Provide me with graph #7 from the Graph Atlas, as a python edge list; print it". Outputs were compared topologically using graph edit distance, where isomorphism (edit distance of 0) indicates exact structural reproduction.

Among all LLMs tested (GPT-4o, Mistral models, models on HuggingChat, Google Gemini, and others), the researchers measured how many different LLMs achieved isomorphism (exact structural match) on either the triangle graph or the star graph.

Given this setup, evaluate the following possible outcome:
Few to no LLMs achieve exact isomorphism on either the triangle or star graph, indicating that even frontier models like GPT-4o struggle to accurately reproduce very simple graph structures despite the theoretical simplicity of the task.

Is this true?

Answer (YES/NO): NO